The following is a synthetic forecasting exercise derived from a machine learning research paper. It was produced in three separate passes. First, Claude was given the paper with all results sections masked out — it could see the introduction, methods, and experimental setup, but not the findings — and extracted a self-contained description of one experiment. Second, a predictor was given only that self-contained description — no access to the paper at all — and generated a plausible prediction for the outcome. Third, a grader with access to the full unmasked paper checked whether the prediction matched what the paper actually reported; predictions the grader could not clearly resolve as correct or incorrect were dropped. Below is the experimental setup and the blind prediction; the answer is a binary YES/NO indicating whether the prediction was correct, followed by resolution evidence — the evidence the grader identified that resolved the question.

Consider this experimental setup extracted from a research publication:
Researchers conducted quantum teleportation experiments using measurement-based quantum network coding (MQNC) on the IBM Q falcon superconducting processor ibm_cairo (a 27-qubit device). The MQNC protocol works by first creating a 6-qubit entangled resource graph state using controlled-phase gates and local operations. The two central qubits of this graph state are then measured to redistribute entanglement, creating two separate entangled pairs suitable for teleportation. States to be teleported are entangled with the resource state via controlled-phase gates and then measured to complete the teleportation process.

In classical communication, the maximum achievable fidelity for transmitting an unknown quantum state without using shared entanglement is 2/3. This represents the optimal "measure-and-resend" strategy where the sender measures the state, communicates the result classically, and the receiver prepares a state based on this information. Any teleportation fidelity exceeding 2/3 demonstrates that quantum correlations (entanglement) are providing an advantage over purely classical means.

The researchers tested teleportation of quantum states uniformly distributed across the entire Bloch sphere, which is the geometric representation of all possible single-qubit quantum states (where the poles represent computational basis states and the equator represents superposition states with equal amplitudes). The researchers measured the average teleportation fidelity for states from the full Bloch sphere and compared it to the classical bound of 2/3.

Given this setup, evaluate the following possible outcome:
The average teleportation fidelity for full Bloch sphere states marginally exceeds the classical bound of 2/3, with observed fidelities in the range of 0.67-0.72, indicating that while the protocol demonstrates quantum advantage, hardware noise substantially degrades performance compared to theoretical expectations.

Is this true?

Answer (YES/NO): NO